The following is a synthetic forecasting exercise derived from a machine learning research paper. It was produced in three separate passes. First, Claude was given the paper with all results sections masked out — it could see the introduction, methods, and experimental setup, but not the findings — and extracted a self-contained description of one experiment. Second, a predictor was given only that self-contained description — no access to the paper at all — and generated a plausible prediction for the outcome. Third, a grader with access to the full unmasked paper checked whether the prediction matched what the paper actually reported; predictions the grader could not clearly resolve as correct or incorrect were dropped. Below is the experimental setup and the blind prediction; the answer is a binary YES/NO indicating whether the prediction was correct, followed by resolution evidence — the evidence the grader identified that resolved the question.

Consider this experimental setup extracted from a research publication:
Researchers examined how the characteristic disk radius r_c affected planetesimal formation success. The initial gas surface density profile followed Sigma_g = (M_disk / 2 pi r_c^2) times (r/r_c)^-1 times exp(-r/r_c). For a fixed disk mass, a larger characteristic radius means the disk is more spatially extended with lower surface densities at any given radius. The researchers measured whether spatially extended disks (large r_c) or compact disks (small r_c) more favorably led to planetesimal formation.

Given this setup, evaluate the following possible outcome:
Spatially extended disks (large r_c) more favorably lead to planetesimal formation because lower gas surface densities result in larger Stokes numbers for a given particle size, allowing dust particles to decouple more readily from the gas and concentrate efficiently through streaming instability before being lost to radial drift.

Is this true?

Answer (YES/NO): NO